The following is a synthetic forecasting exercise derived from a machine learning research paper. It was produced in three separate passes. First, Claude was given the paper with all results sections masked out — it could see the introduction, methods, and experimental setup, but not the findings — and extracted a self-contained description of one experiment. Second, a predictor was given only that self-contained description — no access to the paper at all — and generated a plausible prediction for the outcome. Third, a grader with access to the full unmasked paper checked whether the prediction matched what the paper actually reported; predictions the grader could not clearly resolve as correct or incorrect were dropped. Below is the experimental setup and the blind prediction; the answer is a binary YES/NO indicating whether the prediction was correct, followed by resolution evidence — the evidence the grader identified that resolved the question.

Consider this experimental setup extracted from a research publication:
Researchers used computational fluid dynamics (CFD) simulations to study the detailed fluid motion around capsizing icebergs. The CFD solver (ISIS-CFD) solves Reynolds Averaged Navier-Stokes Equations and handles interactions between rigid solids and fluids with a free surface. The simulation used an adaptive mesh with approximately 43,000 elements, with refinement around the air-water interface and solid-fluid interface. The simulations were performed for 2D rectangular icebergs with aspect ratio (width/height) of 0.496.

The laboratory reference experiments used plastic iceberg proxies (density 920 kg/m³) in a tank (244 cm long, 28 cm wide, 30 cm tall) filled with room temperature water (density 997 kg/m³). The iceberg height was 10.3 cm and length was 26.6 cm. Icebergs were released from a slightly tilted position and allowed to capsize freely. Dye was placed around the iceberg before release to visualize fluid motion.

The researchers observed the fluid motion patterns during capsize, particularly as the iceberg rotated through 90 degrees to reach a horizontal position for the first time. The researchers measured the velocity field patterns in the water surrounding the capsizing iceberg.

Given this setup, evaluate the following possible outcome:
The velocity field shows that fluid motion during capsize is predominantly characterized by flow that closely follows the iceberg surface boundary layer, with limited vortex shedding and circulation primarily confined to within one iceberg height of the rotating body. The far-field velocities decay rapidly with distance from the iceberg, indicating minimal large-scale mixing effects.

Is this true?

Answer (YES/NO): NO